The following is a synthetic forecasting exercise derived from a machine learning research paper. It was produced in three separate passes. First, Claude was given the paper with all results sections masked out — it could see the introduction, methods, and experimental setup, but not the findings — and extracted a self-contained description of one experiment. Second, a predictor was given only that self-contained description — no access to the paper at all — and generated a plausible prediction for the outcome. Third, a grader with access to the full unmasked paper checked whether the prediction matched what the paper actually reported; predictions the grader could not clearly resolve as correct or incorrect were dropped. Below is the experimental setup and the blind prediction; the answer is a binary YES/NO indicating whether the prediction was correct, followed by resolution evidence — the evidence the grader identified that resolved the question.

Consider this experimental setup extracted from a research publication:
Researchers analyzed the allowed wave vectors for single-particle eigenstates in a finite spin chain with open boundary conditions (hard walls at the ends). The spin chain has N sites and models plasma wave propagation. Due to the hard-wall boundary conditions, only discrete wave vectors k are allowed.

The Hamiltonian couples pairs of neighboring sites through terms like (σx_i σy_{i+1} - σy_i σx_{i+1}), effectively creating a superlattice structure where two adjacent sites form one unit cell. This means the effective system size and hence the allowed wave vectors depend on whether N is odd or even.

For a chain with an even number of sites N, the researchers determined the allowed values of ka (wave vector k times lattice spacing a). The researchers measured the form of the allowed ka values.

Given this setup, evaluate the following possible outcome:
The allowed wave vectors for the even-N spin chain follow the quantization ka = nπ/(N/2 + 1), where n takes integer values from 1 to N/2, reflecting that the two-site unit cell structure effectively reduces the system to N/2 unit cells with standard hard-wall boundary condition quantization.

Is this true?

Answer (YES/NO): NO